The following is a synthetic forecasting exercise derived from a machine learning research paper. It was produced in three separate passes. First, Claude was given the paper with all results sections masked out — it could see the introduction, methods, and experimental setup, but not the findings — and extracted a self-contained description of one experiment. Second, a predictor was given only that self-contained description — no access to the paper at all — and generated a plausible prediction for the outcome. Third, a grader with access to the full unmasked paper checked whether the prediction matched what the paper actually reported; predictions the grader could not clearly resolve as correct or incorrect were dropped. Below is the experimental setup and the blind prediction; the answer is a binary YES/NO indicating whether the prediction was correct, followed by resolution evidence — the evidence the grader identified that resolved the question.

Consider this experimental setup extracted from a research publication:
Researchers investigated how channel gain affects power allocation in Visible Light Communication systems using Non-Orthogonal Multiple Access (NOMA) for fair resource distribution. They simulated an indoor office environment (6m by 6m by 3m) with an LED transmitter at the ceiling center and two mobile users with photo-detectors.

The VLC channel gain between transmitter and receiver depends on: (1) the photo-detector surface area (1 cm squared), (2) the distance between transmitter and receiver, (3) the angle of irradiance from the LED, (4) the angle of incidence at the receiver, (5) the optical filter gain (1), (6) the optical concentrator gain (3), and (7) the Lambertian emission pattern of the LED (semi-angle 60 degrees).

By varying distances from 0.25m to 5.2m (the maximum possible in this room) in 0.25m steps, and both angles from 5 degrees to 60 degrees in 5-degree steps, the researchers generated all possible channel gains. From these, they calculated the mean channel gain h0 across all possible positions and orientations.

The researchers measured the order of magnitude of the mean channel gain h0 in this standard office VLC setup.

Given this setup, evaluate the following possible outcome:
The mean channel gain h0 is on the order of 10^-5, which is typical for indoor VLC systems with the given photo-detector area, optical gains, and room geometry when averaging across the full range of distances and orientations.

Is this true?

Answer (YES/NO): YES